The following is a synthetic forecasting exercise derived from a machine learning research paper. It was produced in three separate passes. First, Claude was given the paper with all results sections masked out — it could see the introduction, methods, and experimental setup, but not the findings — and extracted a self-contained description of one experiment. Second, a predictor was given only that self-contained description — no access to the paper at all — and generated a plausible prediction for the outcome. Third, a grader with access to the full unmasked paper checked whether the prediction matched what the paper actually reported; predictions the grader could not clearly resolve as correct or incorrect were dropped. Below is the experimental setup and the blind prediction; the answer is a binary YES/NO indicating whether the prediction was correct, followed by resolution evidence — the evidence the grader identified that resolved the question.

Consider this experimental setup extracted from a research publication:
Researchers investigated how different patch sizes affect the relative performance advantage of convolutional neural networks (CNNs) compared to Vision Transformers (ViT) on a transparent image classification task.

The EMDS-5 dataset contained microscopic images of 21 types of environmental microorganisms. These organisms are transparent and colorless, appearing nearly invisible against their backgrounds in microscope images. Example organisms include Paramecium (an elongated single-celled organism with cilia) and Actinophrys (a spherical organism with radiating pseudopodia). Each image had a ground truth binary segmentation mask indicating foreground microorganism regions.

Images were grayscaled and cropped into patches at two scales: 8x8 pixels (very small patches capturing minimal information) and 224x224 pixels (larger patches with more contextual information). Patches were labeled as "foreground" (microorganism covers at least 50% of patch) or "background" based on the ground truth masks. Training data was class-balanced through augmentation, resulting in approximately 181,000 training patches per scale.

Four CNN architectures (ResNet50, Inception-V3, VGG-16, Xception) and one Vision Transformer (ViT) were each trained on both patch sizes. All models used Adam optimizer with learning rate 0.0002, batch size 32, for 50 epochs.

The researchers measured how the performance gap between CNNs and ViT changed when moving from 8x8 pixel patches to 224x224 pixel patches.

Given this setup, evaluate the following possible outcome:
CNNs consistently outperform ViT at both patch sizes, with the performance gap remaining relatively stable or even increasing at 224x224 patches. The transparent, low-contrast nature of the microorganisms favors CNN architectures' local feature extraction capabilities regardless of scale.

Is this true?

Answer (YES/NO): NO